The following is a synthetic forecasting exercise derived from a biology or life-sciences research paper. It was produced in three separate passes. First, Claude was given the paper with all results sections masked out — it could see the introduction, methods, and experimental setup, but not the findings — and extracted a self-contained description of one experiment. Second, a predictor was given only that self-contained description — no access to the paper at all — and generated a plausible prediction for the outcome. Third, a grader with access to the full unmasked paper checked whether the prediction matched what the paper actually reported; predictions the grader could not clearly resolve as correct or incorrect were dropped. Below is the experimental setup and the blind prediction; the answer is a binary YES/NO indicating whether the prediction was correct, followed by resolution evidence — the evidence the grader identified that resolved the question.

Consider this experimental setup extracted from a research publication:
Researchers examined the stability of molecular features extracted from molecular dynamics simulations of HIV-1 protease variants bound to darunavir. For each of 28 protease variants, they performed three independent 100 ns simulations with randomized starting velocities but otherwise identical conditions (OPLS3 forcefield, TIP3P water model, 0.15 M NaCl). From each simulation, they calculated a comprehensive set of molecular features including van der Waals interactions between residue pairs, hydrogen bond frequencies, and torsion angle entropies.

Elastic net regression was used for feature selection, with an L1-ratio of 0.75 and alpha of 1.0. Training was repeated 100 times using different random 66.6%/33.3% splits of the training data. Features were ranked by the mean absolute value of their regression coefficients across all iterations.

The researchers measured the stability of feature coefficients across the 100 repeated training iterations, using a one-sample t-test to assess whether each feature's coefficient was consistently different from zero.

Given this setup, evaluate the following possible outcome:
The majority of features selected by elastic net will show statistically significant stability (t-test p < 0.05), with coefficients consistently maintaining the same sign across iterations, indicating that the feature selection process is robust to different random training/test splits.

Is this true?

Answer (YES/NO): NO